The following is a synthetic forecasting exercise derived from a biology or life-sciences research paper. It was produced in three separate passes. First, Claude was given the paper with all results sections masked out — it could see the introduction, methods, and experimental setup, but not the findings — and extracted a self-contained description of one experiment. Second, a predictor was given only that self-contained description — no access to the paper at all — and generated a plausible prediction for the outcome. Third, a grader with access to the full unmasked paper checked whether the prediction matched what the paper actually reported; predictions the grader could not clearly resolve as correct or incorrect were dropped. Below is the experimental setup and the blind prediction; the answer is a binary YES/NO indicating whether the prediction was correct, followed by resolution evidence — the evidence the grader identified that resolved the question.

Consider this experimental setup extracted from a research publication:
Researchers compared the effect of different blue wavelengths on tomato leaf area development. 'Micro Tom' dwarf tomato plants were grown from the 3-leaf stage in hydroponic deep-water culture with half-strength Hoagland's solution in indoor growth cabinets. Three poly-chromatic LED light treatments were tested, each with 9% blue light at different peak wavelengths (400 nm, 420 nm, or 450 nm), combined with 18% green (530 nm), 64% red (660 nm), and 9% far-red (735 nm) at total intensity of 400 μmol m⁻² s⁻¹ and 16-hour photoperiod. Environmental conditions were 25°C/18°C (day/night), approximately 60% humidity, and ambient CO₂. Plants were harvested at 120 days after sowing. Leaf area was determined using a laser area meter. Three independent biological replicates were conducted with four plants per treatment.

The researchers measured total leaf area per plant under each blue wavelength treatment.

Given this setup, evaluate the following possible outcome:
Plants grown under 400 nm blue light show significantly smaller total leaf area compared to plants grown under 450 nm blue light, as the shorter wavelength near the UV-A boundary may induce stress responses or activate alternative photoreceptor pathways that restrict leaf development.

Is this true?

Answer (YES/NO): NO